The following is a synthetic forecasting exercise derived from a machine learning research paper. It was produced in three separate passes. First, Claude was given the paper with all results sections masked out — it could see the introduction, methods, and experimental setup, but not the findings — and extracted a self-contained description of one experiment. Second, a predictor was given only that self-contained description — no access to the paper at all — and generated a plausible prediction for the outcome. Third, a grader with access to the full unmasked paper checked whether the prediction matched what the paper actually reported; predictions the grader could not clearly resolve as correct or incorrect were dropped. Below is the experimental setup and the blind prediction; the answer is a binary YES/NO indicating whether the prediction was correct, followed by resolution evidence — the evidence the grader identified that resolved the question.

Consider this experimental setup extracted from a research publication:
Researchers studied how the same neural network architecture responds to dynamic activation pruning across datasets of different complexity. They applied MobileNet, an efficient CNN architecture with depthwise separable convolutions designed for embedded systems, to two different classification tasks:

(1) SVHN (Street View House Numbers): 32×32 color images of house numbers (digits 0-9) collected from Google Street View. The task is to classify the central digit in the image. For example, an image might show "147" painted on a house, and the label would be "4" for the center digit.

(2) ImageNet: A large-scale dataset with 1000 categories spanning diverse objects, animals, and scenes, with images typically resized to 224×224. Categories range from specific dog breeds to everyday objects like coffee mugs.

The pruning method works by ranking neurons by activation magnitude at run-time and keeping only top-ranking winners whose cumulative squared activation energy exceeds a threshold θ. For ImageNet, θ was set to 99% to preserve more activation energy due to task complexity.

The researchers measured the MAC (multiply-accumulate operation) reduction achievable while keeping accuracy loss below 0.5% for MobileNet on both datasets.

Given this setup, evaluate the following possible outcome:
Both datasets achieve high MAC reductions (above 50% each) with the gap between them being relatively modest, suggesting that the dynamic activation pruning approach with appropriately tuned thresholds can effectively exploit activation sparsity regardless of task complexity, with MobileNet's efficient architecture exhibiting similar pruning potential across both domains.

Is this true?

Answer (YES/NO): NO